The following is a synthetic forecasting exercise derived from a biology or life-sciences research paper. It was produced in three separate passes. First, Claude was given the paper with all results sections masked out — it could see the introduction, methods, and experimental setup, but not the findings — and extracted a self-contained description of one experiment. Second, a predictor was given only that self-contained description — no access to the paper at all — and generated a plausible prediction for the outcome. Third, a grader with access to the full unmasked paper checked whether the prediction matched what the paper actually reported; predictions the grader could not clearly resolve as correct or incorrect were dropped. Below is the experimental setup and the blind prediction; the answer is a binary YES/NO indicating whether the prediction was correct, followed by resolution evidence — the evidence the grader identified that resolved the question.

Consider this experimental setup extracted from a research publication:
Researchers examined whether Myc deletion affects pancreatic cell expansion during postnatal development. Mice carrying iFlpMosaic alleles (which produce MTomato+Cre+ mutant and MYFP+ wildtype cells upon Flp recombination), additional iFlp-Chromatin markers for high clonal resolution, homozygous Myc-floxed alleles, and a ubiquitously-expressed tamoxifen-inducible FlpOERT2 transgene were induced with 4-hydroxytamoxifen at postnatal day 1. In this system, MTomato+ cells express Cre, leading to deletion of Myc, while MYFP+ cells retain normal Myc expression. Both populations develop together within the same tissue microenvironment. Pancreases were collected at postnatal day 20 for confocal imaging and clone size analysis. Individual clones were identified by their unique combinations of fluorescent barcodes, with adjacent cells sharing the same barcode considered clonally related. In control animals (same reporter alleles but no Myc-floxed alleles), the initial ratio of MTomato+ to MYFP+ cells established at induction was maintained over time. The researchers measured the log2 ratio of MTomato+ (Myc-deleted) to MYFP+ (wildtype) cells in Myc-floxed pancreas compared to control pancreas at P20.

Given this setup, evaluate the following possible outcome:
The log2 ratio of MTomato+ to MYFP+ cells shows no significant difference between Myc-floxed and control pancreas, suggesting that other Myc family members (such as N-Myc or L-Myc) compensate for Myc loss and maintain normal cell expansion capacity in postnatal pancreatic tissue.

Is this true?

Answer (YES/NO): NO